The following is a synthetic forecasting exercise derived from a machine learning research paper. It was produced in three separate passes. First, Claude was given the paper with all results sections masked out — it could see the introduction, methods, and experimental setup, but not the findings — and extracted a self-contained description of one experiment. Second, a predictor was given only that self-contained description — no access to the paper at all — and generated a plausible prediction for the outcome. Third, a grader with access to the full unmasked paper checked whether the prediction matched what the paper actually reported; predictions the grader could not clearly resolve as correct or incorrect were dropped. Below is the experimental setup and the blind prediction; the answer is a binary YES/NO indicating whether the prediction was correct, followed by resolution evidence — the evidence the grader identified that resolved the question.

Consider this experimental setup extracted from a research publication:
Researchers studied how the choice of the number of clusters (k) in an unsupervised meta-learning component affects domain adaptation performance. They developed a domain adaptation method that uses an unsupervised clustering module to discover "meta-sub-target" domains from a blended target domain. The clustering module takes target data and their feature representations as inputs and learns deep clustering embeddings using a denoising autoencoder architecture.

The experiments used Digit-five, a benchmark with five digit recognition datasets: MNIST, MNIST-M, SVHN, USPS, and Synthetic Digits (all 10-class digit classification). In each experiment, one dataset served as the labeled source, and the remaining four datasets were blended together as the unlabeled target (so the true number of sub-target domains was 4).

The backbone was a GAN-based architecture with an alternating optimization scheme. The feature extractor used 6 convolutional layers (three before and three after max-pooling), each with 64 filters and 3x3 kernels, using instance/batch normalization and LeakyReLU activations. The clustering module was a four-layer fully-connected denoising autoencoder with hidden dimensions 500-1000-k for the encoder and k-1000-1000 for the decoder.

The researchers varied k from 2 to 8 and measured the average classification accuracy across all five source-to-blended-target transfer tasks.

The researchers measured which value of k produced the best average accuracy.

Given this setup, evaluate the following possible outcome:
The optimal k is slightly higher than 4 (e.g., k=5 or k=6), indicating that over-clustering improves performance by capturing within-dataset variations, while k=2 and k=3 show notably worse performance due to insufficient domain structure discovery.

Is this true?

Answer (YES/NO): NO